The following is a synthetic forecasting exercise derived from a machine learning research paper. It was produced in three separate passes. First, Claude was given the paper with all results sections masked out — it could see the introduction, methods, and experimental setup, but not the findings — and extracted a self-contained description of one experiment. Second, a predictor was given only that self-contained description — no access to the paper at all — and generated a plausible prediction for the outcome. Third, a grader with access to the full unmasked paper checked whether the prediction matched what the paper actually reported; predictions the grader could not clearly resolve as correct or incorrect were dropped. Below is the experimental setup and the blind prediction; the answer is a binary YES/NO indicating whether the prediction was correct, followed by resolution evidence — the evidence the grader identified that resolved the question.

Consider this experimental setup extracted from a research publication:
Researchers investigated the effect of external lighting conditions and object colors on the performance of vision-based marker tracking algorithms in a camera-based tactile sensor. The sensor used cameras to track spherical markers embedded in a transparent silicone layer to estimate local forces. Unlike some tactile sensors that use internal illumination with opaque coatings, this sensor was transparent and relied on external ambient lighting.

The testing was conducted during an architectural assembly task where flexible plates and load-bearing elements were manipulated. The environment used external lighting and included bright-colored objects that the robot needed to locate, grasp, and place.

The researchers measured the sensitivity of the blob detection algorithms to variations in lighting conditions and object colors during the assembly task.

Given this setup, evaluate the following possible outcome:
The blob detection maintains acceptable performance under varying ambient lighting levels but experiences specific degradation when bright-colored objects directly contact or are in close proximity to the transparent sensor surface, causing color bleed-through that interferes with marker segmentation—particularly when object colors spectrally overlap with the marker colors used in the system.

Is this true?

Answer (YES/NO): NO